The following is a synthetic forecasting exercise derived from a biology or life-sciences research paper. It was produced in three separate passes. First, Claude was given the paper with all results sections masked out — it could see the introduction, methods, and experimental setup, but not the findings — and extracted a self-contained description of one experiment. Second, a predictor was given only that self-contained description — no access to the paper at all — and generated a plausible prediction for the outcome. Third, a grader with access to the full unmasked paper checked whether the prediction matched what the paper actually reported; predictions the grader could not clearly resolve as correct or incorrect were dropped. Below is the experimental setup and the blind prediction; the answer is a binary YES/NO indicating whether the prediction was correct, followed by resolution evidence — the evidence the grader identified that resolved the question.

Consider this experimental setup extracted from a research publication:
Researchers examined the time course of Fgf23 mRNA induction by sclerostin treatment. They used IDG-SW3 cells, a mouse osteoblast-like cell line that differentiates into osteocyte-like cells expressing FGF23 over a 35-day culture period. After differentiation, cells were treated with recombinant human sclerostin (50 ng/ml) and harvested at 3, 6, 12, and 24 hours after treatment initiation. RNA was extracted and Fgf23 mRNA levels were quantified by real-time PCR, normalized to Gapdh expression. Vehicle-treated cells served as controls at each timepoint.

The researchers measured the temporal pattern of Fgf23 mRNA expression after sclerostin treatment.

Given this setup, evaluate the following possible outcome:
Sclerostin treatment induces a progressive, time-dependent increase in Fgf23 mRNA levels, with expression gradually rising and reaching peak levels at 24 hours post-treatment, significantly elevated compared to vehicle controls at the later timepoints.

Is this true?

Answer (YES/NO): NO